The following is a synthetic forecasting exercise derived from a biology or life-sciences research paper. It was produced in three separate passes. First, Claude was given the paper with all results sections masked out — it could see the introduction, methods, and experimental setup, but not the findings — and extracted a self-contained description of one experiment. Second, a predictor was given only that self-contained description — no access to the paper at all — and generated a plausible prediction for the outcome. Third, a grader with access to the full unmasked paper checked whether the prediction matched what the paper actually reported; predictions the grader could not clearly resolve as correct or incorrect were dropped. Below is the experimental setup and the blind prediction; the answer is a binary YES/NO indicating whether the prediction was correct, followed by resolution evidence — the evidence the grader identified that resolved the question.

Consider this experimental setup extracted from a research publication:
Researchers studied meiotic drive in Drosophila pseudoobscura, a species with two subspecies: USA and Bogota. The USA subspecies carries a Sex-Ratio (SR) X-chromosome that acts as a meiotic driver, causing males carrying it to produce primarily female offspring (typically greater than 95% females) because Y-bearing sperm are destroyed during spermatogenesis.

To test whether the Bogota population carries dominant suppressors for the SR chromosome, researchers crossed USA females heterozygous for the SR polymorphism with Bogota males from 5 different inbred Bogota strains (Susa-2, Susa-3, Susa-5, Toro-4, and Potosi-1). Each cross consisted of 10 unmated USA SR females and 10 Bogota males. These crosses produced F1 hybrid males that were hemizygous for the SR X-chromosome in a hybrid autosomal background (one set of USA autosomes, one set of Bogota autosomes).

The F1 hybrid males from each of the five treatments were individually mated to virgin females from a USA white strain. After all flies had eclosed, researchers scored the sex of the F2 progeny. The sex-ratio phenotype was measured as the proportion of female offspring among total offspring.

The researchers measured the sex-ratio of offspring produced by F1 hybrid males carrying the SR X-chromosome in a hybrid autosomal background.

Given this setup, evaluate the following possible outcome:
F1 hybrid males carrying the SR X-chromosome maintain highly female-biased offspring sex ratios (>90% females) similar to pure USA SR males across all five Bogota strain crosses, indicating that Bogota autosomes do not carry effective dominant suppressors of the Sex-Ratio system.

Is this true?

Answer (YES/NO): YES